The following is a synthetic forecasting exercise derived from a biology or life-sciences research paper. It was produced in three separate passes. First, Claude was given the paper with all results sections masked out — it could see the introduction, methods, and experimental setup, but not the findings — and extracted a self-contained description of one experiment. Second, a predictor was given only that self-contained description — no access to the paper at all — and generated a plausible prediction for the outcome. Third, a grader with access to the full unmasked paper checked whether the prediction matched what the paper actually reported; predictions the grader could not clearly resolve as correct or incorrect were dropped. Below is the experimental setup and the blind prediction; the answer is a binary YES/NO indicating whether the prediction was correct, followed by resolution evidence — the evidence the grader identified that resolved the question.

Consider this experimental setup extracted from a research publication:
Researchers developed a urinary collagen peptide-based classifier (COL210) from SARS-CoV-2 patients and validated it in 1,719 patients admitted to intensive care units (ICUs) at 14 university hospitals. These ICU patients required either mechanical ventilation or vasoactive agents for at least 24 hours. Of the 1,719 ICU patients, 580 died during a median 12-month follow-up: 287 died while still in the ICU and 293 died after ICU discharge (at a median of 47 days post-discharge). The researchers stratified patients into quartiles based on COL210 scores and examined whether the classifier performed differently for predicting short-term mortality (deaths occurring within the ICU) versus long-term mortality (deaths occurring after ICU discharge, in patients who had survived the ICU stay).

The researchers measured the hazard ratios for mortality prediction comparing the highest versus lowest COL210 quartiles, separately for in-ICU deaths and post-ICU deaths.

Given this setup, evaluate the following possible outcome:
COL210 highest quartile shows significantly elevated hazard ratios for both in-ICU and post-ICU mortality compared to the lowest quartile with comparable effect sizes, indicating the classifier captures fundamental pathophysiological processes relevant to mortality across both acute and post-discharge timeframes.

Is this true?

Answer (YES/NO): NO